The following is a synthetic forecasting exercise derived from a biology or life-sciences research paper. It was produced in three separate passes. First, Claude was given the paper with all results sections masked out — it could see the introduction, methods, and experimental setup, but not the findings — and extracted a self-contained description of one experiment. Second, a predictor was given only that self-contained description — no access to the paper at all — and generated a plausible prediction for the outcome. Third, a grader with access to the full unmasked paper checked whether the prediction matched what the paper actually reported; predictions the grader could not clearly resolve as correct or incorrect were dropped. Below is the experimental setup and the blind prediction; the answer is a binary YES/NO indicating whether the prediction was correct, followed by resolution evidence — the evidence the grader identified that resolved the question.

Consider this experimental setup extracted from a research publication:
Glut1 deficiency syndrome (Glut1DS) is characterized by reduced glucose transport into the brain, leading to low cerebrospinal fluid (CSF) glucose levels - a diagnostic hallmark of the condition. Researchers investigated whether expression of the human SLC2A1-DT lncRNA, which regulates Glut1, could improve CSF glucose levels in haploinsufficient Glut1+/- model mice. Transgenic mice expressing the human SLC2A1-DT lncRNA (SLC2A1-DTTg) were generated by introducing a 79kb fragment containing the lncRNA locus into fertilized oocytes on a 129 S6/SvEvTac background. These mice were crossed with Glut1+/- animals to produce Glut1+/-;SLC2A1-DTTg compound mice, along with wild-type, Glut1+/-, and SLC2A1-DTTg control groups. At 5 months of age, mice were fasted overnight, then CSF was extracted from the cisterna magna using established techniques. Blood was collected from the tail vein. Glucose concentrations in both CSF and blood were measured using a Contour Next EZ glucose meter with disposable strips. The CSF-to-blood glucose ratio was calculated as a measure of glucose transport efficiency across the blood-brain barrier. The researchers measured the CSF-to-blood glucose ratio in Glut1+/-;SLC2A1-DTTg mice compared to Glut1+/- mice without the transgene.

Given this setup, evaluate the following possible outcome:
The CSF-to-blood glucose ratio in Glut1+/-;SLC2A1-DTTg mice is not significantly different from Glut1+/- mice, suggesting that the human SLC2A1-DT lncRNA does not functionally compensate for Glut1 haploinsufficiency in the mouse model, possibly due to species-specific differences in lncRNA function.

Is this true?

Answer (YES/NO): NO